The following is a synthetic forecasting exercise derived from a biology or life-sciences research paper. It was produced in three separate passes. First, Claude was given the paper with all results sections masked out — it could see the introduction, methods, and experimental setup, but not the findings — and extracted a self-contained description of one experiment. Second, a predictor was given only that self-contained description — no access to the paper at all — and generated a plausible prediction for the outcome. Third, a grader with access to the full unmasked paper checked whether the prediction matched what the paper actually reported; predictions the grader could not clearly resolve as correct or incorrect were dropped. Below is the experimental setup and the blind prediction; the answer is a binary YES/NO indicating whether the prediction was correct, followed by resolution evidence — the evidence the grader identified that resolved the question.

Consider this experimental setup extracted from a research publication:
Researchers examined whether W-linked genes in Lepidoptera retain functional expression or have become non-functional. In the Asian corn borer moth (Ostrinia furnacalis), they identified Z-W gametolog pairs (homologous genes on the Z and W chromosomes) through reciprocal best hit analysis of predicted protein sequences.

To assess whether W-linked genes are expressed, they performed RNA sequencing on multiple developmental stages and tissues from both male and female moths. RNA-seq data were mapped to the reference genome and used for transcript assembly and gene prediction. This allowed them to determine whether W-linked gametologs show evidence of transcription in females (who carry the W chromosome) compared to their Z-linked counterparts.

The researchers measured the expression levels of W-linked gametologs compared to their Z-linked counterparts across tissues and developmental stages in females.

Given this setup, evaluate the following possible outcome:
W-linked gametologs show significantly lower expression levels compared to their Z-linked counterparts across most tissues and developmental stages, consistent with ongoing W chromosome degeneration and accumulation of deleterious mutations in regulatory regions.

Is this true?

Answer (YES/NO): YES